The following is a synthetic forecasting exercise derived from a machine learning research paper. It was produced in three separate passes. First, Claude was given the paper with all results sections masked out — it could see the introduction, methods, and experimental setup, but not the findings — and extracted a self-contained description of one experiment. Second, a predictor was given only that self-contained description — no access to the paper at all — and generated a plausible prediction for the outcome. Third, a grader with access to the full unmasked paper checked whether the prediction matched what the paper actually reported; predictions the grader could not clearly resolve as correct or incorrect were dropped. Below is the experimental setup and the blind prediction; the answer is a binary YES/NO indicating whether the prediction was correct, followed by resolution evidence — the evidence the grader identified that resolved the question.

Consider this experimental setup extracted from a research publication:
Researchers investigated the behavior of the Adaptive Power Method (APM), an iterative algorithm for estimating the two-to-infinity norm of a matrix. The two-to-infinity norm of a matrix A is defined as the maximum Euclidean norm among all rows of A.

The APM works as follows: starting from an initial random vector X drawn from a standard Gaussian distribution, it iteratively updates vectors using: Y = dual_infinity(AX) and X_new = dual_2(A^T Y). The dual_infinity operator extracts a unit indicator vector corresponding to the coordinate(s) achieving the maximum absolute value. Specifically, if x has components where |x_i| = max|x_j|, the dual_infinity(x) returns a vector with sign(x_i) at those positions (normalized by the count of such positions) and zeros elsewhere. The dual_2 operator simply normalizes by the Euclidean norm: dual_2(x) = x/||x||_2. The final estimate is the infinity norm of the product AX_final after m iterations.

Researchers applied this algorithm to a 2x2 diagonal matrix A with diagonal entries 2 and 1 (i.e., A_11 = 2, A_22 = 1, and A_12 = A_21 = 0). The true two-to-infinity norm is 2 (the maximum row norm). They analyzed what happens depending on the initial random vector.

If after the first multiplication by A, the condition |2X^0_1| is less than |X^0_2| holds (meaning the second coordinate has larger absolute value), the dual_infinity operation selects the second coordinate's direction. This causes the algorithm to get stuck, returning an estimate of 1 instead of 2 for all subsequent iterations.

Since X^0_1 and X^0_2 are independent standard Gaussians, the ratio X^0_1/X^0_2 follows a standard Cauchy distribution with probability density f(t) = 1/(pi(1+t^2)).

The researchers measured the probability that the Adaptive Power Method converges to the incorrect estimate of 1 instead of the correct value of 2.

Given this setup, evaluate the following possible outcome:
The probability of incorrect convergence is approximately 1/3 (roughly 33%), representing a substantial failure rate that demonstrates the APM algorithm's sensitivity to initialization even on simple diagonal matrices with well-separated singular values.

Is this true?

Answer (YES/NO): NO